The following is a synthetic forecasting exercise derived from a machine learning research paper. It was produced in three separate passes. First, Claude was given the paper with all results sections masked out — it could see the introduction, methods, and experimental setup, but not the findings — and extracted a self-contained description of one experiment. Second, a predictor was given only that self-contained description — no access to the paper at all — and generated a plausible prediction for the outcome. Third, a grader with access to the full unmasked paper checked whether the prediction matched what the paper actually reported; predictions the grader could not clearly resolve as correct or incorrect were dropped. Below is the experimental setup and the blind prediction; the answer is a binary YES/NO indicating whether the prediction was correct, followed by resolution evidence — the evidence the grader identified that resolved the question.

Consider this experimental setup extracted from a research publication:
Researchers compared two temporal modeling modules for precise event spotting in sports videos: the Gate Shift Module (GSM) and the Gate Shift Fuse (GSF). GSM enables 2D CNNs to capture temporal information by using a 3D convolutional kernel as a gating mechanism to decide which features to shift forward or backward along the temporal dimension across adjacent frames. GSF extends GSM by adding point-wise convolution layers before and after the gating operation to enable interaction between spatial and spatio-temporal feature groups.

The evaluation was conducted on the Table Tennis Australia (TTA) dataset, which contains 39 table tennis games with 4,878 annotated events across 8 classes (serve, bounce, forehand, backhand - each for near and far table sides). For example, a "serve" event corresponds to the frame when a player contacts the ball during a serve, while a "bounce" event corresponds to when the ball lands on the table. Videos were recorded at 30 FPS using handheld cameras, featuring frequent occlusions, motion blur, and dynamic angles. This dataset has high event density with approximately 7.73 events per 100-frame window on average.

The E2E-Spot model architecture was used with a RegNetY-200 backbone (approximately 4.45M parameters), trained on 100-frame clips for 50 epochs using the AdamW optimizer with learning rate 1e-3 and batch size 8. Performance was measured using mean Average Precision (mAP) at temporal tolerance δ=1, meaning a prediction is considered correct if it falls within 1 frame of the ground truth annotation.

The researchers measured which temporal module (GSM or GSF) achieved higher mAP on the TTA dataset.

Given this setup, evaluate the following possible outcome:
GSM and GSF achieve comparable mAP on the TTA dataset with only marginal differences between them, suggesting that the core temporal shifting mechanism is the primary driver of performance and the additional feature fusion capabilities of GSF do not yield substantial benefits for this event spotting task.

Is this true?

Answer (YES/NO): NO